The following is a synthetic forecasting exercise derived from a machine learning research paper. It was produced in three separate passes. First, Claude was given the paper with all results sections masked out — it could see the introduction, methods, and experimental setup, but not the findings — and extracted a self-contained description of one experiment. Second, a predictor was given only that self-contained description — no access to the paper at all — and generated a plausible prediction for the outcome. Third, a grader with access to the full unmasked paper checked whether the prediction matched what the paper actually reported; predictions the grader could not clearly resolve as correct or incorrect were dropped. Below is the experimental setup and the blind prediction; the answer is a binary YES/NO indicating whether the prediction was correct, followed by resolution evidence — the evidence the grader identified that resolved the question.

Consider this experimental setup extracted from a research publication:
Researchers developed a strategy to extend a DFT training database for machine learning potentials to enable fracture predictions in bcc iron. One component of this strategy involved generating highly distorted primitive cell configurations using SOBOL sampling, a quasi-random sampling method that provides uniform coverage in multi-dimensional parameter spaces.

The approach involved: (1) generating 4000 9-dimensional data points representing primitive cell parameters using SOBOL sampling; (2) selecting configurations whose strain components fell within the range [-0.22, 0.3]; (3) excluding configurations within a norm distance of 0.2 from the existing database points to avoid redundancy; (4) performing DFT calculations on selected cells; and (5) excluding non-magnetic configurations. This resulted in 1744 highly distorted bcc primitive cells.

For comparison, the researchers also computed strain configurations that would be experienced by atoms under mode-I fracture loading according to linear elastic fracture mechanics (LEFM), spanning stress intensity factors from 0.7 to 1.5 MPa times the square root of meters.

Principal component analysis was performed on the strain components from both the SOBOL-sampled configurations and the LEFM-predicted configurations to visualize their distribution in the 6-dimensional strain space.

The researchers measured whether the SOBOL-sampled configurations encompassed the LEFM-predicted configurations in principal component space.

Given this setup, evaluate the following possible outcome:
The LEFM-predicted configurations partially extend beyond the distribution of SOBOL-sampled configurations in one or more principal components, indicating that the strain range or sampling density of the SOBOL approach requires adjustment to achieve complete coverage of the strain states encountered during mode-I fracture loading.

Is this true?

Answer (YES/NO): NO